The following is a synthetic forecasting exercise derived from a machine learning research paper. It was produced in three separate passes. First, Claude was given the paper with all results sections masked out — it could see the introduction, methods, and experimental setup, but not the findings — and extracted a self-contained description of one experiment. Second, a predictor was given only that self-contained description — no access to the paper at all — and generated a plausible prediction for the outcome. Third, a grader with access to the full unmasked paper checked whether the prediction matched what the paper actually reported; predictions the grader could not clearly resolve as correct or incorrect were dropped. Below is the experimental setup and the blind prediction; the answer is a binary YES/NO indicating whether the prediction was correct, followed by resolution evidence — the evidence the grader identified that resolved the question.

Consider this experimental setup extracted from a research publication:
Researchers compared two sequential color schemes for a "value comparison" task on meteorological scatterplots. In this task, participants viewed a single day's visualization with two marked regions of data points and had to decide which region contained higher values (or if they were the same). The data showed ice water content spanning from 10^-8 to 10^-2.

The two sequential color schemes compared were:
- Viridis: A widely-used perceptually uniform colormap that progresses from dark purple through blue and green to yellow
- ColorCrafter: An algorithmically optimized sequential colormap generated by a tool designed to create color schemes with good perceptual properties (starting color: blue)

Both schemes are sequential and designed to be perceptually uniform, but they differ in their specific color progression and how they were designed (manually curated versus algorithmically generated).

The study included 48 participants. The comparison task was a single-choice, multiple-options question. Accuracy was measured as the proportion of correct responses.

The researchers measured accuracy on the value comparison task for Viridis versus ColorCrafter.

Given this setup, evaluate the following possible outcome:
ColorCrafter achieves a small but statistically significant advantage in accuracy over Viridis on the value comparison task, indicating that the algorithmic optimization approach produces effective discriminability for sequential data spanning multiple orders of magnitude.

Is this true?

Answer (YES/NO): NO